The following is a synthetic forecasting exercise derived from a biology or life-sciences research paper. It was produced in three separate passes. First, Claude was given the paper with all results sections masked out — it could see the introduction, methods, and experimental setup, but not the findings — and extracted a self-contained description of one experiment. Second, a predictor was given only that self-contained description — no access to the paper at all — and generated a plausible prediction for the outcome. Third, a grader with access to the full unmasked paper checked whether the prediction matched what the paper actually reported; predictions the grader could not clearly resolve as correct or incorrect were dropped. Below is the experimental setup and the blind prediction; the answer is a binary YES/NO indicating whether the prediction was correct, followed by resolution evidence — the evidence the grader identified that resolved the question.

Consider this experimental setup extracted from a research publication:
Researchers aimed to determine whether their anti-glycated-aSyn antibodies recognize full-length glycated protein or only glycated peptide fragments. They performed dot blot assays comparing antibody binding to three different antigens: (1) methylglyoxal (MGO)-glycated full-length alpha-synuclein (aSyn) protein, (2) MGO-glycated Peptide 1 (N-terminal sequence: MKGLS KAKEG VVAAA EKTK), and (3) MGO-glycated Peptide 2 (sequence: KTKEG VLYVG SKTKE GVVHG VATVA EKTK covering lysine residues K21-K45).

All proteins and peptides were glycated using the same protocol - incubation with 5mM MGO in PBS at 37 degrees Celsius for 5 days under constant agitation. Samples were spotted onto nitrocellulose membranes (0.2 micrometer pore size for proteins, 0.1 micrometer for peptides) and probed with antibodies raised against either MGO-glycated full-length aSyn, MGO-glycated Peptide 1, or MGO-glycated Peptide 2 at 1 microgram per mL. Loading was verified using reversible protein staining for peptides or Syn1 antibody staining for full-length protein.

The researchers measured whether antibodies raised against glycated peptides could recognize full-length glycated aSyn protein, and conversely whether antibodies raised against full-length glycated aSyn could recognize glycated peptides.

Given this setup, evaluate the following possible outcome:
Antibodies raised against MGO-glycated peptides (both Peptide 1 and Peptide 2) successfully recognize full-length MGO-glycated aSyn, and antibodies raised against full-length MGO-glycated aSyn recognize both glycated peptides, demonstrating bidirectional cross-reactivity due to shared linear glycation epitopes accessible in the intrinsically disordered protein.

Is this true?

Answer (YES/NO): YES